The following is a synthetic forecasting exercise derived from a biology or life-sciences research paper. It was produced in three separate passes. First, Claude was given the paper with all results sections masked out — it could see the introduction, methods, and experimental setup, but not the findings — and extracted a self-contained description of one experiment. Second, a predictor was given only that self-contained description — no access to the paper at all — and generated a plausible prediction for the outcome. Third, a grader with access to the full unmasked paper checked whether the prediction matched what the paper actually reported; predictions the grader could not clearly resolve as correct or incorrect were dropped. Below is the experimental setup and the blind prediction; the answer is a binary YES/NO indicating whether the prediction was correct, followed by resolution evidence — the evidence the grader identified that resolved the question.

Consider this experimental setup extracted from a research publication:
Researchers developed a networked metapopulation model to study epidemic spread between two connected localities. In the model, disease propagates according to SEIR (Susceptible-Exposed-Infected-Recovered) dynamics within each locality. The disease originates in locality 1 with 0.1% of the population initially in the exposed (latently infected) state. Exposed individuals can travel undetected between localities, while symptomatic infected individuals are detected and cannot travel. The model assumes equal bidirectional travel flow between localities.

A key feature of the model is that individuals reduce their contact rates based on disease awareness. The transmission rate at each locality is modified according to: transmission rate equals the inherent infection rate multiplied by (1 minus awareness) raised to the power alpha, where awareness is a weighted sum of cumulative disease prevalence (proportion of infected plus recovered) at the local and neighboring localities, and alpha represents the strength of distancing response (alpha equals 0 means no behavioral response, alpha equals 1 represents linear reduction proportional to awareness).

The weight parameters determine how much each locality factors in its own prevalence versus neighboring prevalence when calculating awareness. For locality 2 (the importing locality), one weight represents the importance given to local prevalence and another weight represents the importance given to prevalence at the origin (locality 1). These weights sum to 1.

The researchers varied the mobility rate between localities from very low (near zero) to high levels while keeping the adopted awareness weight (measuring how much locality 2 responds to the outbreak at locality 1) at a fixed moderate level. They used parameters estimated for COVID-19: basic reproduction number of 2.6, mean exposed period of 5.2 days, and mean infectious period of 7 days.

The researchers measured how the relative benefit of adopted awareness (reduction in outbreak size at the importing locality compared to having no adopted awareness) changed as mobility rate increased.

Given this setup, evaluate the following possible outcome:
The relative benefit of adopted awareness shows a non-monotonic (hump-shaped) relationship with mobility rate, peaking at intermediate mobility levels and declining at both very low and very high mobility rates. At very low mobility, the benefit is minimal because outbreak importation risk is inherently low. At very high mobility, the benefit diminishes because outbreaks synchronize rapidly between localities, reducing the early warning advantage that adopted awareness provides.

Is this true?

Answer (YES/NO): NO